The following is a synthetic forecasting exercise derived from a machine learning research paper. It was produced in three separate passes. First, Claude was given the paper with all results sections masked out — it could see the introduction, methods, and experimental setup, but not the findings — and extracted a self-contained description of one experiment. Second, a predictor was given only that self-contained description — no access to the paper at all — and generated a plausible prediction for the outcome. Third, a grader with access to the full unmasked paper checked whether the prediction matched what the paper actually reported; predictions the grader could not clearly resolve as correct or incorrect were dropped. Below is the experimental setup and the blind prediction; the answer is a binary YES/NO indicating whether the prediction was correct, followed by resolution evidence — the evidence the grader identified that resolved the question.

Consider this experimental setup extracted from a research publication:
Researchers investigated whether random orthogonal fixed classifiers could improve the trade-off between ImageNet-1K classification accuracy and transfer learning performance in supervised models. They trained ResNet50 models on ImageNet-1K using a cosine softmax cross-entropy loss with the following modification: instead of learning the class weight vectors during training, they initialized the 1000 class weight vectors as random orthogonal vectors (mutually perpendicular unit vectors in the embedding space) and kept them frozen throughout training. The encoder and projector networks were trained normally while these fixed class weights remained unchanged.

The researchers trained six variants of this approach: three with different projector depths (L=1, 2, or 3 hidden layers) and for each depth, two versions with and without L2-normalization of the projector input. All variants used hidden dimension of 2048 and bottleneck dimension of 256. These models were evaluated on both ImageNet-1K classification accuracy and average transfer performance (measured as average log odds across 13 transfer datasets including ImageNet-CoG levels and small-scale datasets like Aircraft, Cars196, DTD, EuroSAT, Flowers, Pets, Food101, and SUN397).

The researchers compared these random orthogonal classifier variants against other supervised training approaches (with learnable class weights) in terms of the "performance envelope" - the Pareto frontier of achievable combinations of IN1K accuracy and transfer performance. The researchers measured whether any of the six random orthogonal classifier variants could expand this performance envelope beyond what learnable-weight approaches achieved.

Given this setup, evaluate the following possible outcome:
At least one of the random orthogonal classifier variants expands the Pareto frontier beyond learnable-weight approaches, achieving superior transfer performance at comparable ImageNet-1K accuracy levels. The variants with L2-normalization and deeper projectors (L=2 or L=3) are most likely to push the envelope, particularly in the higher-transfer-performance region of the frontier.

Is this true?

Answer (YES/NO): NO